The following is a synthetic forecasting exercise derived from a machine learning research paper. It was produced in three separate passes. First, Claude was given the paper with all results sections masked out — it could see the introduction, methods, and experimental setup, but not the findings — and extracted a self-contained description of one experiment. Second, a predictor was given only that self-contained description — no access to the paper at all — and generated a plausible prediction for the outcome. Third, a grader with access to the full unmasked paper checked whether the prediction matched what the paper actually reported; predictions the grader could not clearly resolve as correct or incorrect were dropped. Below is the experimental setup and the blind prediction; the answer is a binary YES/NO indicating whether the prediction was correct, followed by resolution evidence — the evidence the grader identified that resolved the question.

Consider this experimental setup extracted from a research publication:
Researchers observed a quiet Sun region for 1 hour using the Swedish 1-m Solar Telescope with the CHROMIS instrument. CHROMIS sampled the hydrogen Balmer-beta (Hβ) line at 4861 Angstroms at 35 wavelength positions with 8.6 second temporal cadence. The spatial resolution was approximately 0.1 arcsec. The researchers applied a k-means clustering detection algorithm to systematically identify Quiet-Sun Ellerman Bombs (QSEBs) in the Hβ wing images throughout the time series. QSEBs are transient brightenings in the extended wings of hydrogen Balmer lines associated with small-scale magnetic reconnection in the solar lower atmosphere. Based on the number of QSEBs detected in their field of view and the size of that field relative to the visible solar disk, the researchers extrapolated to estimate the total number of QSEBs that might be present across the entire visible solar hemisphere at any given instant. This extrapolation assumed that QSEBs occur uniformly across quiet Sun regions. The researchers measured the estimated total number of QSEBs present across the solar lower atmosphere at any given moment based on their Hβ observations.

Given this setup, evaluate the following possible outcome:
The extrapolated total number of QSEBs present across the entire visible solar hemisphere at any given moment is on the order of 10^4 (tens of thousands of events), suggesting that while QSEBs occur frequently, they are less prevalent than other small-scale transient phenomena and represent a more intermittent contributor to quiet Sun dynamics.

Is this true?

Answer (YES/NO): NO